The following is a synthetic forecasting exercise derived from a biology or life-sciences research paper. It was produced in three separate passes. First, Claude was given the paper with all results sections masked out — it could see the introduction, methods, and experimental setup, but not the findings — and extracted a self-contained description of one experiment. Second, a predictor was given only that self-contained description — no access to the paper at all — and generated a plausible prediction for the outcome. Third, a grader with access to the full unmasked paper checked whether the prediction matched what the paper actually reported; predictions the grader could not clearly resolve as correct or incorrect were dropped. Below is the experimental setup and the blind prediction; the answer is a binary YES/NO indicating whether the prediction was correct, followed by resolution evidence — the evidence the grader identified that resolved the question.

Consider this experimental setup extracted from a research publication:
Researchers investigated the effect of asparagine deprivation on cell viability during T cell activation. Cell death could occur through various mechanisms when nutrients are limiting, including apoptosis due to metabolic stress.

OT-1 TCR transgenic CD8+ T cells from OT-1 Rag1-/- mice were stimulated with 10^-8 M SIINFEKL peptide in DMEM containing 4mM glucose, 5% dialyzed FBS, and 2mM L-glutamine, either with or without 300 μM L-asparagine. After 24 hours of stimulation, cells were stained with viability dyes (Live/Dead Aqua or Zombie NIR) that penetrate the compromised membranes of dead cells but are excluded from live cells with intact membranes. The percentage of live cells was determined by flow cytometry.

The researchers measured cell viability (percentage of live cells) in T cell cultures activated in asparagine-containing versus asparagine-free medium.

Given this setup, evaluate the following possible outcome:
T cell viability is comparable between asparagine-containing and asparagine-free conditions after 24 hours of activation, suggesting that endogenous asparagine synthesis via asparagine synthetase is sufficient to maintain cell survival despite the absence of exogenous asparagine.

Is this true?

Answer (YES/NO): NO